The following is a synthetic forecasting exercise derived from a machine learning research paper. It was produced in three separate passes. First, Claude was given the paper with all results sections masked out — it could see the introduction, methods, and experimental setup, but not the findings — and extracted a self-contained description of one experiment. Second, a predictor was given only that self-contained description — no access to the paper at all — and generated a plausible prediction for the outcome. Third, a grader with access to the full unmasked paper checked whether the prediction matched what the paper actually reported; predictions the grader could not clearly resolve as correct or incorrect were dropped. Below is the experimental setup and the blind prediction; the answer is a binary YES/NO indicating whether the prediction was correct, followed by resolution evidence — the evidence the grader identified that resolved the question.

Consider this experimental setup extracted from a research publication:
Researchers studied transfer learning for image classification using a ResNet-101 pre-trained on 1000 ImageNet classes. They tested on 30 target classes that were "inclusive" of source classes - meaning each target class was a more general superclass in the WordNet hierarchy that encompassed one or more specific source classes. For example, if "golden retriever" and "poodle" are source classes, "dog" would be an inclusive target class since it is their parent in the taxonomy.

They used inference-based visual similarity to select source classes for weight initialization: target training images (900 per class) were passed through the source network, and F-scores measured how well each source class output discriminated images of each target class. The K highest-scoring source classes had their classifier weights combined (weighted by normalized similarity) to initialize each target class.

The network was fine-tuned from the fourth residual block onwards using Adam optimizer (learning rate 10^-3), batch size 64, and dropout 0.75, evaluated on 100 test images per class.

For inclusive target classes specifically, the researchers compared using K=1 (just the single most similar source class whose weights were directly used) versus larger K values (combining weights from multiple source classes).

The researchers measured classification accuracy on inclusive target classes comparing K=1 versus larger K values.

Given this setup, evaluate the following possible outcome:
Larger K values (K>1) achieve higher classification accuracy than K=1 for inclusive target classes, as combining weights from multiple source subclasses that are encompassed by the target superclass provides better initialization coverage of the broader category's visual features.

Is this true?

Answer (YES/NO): YES